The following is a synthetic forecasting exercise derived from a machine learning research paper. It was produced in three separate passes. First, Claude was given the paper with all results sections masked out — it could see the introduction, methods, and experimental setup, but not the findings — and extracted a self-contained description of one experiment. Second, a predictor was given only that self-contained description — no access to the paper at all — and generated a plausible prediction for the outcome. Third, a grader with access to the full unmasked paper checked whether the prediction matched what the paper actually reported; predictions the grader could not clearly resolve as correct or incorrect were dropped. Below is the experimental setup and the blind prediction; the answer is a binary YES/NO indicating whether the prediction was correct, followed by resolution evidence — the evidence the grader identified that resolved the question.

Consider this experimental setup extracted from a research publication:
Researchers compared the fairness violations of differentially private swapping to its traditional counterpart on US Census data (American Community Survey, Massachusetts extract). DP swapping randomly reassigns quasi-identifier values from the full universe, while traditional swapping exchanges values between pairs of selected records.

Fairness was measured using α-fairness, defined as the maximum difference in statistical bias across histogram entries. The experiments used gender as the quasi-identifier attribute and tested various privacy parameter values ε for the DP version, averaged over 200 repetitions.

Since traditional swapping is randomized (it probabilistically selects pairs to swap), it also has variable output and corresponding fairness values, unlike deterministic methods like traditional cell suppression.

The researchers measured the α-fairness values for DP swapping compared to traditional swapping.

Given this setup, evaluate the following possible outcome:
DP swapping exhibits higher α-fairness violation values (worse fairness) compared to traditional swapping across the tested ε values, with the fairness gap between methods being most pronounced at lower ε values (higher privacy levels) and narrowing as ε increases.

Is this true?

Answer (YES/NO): NO